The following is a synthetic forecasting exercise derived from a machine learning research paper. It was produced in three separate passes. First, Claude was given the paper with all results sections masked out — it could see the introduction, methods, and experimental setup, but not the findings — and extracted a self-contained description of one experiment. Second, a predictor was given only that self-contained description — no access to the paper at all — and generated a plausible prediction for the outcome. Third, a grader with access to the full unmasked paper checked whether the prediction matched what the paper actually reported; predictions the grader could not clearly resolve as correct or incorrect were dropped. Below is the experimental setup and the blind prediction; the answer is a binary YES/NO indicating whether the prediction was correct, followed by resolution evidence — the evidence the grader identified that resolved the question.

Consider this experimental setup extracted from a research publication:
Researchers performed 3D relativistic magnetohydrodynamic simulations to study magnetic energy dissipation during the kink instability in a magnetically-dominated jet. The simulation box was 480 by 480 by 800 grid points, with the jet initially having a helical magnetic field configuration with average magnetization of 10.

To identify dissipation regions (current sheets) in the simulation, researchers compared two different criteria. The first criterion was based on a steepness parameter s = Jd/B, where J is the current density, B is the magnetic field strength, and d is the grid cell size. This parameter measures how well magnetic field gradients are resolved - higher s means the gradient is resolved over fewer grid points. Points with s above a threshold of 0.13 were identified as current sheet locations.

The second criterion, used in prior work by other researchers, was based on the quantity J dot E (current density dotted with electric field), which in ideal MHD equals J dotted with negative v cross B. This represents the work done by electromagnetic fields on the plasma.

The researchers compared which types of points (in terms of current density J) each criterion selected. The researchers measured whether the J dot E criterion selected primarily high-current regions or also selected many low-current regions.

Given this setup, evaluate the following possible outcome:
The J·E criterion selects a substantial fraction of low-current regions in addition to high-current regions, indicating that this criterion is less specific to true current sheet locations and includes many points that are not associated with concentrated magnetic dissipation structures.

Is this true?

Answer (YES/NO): YES